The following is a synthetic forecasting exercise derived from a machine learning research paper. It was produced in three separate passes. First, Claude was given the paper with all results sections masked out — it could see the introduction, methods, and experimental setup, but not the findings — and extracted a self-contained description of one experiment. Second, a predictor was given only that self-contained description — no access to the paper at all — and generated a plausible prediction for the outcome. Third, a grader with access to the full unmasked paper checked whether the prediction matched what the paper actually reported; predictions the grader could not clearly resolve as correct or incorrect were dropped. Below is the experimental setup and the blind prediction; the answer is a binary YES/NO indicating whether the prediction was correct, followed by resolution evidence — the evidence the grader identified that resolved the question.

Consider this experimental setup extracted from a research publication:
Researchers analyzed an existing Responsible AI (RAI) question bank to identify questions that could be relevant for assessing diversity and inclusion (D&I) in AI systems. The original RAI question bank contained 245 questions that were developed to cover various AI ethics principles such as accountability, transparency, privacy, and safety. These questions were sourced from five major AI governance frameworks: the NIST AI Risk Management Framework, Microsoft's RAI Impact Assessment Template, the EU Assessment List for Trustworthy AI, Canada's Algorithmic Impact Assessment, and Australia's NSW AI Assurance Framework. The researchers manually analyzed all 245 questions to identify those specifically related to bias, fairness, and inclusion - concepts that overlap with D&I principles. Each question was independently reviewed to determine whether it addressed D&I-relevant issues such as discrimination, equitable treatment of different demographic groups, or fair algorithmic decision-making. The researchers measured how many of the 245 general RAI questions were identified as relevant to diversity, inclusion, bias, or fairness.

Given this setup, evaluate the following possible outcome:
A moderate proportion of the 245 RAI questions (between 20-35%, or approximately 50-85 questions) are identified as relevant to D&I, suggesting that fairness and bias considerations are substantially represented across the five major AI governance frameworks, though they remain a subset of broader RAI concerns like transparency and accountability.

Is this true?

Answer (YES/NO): NO